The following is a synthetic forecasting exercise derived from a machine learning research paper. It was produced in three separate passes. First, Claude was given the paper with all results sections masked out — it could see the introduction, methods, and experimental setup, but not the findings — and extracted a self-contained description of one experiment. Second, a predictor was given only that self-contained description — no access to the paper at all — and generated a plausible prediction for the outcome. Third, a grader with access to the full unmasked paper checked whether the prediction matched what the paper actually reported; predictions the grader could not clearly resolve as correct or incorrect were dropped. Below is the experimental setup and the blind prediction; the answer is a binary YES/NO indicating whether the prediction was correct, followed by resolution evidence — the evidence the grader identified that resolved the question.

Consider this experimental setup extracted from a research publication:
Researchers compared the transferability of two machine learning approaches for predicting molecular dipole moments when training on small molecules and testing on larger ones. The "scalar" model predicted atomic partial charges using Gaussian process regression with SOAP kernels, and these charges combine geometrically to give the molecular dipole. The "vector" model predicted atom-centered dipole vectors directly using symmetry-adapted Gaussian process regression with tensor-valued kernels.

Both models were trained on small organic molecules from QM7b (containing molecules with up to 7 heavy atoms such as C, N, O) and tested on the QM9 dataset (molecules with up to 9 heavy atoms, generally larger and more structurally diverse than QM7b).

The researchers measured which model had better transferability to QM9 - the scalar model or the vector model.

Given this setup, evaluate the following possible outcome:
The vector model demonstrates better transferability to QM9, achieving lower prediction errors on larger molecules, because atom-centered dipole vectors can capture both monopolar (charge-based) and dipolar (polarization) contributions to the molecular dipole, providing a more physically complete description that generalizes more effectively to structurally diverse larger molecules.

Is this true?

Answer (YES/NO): NO